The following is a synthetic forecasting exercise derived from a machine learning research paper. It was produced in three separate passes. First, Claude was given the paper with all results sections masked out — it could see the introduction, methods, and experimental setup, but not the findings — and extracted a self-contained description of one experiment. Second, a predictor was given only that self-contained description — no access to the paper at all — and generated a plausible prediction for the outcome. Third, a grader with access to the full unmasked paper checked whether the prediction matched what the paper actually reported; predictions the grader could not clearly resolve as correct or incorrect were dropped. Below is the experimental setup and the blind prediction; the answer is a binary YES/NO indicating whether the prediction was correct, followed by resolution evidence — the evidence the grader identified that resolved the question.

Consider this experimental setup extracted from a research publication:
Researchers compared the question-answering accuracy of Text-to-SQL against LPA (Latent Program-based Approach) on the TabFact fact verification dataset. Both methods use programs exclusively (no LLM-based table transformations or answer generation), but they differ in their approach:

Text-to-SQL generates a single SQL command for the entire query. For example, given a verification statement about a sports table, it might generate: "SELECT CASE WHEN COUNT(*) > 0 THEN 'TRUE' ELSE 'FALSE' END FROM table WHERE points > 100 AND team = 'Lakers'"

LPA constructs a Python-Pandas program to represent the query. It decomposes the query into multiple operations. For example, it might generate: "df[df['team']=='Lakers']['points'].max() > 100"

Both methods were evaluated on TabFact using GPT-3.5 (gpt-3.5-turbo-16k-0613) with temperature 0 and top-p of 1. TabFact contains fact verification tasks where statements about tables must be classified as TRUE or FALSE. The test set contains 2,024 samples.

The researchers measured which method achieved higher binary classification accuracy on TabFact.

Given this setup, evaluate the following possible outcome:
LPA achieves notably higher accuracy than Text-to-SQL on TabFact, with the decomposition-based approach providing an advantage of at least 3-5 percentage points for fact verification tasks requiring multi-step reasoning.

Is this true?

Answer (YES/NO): YES